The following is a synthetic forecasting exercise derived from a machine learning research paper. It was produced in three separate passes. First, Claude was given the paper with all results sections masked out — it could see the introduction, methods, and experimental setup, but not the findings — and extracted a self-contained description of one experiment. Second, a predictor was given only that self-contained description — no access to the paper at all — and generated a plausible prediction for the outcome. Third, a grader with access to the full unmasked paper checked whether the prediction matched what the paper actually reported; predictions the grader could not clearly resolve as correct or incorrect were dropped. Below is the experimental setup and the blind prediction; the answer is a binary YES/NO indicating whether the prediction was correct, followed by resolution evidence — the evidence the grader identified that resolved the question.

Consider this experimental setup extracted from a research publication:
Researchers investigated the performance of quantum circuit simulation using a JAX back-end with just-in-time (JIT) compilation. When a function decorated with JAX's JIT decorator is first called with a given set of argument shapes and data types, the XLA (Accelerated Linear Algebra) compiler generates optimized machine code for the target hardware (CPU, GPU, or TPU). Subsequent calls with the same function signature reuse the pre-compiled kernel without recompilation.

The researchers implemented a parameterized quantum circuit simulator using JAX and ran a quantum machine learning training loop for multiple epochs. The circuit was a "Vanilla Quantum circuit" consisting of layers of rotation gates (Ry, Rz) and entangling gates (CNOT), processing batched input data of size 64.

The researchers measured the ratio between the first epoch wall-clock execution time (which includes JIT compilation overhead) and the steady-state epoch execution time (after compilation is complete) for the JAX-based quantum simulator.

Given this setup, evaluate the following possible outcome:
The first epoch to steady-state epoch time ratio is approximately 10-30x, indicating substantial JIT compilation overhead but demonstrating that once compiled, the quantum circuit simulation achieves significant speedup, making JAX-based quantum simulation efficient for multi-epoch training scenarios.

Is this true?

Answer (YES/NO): NO